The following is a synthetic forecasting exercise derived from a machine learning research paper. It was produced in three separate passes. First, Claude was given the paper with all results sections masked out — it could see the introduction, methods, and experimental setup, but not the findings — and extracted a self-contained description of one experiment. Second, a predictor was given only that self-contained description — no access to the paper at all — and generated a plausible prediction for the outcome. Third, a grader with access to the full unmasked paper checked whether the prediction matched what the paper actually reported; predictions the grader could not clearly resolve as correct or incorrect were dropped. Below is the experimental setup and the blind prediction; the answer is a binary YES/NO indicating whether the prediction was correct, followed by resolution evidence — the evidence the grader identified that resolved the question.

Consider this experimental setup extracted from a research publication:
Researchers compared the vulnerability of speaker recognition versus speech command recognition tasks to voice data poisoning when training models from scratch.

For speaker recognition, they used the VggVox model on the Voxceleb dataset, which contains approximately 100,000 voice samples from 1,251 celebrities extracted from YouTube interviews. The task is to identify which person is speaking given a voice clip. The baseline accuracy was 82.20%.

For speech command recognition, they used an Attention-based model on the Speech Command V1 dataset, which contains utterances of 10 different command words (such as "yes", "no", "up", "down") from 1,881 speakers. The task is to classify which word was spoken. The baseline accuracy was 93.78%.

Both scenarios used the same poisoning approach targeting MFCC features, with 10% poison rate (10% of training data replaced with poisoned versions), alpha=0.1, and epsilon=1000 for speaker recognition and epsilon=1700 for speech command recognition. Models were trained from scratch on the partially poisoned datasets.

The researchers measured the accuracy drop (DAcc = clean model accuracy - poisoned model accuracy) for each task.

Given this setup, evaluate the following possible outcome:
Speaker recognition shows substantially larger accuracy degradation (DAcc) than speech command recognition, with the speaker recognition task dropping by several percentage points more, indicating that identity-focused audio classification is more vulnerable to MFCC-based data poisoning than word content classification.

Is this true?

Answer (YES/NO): NO